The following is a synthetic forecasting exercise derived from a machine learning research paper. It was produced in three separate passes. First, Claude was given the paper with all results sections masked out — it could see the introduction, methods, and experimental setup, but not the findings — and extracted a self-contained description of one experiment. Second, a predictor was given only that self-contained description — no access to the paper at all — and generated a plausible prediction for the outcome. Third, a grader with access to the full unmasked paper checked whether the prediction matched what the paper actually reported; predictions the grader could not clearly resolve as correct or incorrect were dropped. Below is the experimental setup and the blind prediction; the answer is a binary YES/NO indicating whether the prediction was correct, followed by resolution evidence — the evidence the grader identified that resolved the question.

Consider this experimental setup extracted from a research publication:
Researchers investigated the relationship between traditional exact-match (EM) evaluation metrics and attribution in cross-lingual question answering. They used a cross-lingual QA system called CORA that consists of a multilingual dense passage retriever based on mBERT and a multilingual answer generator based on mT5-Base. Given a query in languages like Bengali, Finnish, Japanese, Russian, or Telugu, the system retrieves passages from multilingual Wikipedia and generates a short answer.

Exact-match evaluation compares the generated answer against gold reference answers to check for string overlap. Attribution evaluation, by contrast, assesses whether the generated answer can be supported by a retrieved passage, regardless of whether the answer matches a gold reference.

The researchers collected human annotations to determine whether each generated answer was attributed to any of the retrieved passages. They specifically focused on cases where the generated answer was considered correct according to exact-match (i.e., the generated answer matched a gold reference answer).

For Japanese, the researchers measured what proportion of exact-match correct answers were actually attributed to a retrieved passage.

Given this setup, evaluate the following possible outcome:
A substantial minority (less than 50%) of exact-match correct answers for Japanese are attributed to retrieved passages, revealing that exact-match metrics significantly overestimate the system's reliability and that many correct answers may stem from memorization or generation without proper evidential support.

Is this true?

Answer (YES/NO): NO